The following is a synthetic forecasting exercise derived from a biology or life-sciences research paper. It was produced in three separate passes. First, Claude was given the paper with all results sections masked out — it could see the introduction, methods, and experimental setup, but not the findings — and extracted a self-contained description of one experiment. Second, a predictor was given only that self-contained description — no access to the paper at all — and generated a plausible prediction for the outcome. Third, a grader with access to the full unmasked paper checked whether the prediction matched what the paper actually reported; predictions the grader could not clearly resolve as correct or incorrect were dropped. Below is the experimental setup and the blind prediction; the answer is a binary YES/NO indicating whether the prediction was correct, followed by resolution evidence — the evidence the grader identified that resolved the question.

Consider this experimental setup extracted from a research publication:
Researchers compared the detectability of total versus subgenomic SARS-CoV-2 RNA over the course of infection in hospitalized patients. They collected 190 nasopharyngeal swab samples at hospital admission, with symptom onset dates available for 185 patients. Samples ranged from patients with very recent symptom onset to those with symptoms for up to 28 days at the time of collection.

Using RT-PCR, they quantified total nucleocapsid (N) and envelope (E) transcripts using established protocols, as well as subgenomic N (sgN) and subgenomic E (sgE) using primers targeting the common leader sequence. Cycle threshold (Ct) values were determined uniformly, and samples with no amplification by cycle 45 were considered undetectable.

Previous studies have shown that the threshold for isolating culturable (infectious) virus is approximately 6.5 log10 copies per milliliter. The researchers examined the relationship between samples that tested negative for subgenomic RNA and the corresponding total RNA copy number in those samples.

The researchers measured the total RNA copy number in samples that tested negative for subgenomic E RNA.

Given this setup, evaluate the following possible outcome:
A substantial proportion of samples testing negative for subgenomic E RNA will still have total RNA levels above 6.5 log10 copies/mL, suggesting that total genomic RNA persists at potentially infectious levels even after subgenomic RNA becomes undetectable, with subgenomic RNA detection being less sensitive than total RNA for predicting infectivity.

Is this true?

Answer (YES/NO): NO